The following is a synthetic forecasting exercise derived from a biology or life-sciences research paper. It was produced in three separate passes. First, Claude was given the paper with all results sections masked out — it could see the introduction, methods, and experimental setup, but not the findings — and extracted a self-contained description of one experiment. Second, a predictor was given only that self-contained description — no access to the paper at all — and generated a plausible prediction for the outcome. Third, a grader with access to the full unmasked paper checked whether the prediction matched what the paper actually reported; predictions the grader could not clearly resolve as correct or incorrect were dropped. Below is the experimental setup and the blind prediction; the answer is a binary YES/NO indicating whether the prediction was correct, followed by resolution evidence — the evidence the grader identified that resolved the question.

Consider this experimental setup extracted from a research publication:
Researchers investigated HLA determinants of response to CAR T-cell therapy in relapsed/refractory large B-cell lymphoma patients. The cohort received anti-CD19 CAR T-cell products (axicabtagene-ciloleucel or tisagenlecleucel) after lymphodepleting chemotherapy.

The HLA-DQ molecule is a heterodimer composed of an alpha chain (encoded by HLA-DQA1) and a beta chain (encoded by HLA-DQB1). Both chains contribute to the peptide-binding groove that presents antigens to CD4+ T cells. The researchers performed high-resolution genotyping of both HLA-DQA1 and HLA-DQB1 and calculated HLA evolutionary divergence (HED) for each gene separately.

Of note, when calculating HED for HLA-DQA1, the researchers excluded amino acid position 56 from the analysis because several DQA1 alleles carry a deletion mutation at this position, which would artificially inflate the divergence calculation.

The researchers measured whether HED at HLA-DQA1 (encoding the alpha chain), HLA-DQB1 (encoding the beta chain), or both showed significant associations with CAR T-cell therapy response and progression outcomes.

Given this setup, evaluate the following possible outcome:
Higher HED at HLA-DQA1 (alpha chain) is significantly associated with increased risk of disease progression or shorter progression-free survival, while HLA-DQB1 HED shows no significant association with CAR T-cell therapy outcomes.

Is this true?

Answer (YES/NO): YES